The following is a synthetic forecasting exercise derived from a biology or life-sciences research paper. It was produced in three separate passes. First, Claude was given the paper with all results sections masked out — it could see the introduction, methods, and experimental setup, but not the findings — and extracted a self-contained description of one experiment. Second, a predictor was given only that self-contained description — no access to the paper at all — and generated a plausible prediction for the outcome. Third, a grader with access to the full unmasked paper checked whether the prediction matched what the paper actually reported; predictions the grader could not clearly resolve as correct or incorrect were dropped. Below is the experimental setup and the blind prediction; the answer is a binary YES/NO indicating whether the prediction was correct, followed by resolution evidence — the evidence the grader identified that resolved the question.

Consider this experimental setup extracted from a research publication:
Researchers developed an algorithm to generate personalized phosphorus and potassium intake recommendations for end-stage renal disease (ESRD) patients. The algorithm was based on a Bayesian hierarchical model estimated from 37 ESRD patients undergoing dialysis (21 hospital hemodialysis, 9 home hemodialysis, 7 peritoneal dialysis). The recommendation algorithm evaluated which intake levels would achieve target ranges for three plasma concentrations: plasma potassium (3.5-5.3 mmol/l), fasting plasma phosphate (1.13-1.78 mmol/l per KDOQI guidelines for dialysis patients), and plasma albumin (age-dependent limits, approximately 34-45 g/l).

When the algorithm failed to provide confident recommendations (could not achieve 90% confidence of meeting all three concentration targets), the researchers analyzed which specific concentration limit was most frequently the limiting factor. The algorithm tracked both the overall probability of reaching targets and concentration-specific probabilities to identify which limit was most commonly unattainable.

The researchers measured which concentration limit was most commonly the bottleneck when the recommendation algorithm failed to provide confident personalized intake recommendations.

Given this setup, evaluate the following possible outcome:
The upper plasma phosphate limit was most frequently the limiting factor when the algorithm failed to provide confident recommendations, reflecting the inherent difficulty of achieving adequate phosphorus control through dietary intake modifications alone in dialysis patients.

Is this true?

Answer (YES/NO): NO